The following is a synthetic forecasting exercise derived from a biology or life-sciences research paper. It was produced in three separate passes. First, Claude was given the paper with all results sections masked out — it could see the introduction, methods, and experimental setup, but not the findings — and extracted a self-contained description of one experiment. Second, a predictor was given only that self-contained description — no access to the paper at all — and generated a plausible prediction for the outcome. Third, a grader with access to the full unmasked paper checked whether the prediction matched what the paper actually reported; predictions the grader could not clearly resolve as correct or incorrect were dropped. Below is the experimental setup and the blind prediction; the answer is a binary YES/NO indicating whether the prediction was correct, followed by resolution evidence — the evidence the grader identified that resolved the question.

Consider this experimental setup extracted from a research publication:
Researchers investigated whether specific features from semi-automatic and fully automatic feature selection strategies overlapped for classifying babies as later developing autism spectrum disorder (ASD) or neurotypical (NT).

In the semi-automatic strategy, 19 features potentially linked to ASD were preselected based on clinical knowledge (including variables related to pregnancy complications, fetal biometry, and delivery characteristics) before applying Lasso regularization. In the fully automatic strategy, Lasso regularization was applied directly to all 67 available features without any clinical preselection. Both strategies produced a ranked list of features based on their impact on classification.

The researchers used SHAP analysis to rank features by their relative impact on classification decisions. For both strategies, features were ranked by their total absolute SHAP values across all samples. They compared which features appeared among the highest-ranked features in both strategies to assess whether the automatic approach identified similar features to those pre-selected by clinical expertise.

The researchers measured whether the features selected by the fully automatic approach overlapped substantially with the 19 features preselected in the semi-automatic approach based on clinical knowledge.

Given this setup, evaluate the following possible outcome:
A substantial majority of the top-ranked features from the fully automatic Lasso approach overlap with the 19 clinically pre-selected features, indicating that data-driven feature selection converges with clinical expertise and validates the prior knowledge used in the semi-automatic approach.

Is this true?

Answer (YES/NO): NO